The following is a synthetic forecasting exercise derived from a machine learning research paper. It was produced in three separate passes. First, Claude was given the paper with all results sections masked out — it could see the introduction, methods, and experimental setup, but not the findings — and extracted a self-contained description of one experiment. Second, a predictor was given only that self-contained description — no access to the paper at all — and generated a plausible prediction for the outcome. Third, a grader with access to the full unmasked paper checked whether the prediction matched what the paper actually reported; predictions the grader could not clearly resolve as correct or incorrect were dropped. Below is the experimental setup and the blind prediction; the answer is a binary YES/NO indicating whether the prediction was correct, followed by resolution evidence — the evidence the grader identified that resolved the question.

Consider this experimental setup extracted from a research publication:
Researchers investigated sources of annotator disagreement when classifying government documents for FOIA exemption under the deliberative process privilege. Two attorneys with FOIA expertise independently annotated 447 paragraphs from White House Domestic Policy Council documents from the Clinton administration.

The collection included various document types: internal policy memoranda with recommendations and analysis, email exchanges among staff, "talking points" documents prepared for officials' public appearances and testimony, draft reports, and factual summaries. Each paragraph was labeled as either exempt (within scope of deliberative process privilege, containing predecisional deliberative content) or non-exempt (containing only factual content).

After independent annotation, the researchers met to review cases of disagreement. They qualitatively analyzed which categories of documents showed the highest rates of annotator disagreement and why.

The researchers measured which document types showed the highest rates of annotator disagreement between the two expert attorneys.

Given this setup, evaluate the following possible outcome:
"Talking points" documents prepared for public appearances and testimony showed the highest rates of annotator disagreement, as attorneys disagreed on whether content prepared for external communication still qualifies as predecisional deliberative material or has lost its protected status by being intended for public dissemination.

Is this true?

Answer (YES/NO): YES